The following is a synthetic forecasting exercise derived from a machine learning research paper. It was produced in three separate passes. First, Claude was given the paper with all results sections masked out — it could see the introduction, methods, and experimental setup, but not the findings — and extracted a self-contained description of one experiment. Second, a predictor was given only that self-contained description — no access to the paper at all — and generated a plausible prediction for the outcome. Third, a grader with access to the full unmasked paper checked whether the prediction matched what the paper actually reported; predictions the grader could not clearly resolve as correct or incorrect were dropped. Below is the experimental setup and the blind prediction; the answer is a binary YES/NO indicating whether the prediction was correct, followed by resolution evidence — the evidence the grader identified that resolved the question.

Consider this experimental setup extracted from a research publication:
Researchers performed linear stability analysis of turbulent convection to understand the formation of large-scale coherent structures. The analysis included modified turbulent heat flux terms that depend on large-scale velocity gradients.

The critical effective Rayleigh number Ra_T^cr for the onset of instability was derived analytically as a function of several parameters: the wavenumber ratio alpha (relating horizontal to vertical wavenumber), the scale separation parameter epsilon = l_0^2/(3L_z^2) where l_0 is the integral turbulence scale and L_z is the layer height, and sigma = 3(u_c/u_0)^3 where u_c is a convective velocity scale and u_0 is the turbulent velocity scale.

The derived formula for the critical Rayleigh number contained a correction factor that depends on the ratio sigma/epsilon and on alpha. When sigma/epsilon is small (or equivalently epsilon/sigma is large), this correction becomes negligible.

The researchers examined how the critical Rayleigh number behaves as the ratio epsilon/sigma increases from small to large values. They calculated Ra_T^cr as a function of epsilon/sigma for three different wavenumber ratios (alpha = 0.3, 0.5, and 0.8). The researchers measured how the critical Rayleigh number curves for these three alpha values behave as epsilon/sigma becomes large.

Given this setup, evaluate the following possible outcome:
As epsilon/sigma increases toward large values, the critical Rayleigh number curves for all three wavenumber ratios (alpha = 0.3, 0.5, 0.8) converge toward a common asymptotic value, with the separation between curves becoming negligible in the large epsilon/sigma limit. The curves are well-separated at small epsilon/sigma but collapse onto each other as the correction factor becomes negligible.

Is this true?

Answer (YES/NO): NO